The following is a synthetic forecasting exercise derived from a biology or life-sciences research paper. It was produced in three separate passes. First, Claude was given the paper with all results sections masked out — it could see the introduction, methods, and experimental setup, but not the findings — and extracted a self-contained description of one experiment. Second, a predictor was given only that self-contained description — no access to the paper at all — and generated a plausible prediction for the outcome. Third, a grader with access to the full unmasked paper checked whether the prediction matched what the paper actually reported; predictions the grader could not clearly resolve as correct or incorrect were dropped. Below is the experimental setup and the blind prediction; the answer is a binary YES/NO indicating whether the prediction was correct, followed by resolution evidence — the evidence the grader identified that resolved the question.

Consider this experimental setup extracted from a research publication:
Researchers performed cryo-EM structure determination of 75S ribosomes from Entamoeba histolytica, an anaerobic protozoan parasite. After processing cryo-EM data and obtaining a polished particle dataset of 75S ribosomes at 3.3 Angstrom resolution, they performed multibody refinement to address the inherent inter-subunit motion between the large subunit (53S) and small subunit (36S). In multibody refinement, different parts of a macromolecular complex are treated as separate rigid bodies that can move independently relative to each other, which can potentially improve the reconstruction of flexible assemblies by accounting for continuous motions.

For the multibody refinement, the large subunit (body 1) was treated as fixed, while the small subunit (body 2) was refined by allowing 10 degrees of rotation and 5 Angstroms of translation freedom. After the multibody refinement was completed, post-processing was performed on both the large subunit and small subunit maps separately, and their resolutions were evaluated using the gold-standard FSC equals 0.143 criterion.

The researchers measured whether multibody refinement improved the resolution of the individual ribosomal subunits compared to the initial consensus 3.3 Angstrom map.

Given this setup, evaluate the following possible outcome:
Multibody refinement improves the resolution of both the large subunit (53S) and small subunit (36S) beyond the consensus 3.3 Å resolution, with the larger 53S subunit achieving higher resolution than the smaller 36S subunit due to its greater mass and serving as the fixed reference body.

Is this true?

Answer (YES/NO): NO